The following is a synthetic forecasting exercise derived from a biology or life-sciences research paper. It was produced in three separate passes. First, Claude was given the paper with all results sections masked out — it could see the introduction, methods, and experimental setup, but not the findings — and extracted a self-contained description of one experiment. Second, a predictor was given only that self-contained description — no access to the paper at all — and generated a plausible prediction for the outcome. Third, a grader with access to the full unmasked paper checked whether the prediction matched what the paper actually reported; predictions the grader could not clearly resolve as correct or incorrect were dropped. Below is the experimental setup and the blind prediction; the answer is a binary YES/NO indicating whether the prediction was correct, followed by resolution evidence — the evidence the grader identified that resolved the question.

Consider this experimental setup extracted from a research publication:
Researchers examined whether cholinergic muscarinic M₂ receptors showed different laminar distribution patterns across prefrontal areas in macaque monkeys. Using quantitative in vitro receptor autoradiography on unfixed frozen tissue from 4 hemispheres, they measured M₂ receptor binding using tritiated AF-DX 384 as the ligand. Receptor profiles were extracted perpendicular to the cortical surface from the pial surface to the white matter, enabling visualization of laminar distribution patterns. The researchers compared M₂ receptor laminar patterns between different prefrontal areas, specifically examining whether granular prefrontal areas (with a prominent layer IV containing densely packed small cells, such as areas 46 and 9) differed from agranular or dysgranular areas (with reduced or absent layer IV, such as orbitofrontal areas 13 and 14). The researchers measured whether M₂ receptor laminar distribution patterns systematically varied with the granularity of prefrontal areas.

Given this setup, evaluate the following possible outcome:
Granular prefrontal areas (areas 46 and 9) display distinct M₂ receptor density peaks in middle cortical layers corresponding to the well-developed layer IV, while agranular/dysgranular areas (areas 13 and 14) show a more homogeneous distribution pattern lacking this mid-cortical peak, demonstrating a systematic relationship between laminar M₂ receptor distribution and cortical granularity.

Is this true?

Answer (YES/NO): NO